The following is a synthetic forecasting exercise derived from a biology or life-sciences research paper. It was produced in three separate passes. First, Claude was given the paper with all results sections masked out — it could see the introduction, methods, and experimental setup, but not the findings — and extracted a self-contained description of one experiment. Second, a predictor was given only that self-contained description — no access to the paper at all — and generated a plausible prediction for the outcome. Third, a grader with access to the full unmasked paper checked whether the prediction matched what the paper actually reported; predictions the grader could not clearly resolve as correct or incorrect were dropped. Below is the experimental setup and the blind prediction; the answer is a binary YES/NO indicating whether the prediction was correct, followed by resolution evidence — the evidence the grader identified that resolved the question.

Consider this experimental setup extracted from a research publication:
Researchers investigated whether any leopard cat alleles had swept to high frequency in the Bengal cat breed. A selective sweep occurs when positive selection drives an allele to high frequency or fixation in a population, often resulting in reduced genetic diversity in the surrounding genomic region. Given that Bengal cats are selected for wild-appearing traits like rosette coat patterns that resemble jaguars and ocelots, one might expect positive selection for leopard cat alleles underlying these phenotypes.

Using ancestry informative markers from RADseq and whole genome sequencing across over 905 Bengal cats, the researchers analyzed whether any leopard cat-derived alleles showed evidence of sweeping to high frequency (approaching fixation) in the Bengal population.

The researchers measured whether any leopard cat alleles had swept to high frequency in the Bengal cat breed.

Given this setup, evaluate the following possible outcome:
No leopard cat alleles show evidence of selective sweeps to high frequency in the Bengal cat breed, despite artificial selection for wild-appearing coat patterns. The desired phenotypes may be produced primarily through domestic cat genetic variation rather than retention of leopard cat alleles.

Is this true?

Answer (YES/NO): YES